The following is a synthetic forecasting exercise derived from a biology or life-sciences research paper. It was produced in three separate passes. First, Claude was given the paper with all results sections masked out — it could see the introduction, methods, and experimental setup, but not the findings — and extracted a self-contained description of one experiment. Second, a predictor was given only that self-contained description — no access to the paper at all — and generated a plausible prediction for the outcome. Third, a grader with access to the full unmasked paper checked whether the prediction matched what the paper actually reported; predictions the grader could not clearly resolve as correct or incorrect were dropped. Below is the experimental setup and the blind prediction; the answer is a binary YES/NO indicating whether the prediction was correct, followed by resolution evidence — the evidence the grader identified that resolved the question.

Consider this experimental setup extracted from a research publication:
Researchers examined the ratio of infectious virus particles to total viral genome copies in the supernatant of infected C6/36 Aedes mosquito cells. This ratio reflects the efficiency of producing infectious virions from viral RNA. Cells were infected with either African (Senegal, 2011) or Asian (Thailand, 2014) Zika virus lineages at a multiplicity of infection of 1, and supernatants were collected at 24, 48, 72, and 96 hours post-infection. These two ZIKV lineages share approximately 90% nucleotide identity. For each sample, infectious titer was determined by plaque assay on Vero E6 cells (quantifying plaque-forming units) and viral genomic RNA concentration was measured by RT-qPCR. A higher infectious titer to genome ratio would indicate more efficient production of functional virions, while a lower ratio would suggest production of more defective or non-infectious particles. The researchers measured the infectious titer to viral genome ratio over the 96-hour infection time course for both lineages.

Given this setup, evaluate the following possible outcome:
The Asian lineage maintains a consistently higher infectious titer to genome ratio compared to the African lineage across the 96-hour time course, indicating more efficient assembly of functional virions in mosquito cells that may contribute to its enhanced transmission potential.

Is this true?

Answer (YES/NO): NO